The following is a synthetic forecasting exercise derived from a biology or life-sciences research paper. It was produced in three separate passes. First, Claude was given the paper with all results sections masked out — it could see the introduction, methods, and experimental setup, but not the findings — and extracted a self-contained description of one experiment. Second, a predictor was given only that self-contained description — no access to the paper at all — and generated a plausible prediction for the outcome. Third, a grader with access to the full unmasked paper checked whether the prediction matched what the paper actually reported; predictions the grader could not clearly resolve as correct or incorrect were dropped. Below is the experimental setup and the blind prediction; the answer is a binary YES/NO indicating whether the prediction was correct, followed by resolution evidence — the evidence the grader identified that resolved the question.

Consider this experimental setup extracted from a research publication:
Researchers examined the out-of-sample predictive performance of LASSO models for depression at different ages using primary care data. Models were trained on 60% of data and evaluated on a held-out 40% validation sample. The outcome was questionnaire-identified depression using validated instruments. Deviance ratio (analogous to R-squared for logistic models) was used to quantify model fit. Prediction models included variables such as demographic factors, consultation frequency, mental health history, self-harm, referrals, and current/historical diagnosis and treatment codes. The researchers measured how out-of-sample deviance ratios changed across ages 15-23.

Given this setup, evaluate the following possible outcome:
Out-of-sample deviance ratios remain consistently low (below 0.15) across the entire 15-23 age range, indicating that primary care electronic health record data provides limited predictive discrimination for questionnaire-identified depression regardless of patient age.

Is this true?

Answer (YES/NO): NO